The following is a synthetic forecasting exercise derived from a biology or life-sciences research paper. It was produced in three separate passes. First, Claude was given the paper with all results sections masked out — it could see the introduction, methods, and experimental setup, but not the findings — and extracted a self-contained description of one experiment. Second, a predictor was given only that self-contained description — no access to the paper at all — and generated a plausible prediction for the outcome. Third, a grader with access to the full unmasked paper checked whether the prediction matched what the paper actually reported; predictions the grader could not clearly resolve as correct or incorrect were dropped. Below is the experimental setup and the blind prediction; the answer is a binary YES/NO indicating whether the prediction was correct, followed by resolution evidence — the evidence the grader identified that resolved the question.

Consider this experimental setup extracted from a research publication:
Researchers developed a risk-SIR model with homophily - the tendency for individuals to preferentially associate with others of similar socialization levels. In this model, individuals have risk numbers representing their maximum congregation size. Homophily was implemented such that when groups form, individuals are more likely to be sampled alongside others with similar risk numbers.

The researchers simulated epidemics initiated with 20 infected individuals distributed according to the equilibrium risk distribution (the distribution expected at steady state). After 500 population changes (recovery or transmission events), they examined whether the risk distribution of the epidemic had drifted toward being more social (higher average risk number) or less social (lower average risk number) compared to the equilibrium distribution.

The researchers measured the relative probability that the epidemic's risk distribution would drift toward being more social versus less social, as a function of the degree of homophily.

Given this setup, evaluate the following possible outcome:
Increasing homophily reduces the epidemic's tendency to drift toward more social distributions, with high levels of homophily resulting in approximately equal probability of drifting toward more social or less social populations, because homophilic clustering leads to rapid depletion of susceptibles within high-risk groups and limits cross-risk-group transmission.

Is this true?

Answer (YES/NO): NO